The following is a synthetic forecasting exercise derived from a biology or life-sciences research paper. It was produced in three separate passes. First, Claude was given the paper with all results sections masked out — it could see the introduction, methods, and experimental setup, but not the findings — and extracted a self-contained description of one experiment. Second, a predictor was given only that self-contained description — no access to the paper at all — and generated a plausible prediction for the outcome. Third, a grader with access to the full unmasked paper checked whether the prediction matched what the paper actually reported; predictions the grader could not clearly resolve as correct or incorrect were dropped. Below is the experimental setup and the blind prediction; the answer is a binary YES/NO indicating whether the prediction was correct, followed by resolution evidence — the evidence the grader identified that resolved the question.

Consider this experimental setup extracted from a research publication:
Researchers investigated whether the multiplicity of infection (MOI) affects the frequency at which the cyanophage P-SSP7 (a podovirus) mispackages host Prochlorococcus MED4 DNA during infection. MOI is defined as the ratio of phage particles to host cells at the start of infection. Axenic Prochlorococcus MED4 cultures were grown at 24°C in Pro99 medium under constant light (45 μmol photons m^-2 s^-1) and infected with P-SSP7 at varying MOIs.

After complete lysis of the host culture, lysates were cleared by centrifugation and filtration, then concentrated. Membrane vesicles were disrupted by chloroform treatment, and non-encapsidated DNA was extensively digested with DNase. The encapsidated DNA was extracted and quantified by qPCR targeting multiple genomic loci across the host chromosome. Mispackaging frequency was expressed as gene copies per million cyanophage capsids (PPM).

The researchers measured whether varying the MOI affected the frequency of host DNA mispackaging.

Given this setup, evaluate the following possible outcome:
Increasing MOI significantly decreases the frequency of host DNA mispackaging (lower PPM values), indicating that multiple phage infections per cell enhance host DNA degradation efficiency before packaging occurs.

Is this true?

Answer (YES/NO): NO